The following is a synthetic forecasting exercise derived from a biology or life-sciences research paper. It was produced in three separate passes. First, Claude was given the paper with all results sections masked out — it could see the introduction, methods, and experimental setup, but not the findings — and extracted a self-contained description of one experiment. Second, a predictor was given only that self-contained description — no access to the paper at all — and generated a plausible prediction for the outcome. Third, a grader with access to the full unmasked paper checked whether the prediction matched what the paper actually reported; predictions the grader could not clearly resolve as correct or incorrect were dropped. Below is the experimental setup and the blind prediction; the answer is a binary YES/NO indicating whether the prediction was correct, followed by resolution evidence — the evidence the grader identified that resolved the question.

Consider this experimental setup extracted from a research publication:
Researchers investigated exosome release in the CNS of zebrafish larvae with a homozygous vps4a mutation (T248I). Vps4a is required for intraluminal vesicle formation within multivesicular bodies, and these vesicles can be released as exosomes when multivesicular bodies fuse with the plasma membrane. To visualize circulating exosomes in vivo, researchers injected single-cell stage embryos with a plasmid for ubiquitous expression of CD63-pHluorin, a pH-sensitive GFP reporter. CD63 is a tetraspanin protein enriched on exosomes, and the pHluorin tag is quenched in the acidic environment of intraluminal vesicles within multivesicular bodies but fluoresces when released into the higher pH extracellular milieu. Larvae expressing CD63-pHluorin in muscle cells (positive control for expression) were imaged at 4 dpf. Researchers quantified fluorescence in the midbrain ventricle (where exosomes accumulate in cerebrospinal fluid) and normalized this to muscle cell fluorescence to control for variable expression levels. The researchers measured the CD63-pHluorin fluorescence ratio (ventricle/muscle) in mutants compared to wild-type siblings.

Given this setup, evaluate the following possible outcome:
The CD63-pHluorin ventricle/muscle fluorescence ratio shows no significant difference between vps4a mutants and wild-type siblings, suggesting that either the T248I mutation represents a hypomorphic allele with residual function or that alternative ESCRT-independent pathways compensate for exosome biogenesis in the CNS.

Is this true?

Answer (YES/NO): NO